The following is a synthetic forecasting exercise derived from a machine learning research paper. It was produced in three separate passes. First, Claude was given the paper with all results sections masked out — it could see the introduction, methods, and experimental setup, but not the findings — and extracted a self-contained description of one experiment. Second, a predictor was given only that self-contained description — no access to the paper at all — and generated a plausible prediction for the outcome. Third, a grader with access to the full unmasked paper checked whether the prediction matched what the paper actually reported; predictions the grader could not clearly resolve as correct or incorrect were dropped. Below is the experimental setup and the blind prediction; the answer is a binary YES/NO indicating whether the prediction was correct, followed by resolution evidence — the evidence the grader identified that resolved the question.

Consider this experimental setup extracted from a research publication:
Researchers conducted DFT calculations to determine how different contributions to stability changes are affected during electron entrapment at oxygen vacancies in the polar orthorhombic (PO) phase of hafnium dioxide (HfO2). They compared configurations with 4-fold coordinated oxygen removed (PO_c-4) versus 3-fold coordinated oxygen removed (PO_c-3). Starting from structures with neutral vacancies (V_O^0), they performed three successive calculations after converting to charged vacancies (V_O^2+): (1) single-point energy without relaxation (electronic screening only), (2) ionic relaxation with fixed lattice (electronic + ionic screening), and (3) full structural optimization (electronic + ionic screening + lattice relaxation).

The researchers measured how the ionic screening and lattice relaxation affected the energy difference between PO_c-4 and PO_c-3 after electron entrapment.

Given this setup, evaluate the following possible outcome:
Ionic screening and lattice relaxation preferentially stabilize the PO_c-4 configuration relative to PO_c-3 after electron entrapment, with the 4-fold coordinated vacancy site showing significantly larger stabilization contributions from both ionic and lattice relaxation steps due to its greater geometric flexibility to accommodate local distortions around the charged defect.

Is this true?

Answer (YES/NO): NO